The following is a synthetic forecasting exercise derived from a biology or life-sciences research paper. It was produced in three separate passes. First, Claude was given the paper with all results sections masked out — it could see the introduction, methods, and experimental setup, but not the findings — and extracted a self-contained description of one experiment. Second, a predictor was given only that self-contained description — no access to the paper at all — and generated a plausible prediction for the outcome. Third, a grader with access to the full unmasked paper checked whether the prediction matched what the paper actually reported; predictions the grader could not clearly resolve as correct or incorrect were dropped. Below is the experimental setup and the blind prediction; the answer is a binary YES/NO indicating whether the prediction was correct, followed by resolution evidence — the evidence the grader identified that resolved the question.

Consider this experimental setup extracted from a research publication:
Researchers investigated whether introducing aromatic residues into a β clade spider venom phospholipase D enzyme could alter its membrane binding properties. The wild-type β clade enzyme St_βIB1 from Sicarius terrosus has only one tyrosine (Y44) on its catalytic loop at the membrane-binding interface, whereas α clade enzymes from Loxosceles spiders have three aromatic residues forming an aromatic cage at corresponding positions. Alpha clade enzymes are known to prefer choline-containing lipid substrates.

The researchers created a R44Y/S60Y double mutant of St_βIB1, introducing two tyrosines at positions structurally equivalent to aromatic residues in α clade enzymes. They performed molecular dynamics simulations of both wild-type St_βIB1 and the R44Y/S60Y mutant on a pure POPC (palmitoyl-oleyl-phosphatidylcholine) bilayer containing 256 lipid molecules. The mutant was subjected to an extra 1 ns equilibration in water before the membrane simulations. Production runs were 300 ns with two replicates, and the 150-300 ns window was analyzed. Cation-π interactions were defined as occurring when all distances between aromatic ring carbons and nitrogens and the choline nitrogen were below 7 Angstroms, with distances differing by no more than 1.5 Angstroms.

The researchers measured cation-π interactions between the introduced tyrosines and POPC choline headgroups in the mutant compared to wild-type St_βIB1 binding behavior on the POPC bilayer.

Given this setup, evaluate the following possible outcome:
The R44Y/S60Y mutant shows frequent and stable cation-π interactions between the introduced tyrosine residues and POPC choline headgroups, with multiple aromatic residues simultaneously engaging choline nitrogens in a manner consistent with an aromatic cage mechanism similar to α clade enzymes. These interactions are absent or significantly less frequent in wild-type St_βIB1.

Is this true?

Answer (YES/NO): YES